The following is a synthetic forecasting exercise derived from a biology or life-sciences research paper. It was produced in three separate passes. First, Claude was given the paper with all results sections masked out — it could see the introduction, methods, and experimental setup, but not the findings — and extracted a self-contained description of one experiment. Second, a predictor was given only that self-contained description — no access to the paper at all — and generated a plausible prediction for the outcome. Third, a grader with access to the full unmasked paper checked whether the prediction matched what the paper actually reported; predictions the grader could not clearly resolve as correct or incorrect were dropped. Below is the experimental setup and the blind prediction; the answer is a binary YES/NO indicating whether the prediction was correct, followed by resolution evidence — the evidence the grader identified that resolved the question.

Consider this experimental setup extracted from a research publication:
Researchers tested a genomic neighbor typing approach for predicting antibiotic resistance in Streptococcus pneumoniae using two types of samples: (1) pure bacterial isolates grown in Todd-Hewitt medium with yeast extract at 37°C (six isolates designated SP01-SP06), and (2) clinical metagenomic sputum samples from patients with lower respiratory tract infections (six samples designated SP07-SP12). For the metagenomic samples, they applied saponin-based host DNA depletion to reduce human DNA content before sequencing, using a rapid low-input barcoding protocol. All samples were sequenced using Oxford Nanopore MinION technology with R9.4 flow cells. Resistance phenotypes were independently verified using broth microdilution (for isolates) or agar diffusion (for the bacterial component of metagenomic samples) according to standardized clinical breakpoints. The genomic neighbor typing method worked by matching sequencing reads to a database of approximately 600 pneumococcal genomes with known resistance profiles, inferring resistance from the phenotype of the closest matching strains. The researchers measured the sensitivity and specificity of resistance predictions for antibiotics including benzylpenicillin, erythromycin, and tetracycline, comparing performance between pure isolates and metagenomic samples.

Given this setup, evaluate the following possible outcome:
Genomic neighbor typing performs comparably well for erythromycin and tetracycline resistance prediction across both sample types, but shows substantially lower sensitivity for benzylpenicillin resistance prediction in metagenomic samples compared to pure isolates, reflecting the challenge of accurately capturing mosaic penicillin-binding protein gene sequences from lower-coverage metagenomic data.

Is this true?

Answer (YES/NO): NO